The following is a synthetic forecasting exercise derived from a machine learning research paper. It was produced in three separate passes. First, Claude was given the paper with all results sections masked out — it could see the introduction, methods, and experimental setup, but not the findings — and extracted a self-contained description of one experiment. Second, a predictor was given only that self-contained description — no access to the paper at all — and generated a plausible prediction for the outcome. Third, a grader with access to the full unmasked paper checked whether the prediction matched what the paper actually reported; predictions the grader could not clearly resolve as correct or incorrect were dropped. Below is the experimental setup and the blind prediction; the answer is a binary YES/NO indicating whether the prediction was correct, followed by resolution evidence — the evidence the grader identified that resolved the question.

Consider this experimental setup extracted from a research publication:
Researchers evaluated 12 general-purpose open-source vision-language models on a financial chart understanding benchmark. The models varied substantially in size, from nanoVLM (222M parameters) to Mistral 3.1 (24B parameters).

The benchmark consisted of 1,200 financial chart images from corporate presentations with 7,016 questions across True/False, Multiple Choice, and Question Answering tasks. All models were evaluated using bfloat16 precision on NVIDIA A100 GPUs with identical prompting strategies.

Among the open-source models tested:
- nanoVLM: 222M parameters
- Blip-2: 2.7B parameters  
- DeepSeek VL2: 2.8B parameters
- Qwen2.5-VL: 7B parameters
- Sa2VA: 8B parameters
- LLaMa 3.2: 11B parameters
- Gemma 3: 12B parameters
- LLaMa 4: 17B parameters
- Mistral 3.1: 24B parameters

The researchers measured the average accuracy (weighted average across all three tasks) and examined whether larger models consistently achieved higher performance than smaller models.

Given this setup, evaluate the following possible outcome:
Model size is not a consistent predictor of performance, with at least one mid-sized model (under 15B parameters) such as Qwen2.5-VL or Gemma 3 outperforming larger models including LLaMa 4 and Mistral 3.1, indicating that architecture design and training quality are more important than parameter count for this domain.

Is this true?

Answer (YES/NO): NO